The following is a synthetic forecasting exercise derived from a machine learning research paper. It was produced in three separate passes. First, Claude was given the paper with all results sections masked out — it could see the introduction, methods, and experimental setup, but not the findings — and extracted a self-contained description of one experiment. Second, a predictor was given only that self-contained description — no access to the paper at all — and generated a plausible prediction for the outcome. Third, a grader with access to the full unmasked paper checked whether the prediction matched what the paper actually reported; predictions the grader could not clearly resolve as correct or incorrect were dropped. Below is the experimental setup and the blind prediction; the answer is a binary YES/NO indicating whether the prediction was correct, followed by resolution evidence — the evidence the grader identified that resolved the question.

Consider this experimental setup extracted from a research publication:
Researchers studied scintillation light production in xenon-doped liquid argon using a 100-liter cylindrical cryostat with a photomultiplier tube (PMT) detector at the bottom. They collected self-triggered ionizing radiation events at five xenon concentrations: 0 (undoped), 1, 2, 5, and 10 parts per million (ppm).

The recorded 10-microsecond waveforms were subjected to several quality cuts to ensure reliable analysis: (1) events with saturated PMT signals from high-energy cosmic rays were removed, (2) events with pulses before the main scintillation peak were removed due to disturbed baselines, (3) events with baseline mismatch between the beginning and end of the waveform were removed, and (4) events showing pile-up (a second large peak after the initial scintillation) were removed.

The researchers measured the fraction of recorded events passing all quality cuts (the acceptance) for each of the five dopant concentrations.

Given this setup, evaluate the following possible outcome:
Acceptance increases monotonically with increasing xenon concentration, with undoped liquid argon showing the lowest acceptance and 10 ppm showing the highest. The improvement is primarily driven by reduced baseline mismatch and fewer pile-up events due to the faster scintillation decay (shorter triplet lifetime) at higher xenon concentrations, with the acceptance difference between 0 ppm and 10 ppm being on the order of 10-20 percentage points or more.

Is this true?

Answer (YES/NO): NO